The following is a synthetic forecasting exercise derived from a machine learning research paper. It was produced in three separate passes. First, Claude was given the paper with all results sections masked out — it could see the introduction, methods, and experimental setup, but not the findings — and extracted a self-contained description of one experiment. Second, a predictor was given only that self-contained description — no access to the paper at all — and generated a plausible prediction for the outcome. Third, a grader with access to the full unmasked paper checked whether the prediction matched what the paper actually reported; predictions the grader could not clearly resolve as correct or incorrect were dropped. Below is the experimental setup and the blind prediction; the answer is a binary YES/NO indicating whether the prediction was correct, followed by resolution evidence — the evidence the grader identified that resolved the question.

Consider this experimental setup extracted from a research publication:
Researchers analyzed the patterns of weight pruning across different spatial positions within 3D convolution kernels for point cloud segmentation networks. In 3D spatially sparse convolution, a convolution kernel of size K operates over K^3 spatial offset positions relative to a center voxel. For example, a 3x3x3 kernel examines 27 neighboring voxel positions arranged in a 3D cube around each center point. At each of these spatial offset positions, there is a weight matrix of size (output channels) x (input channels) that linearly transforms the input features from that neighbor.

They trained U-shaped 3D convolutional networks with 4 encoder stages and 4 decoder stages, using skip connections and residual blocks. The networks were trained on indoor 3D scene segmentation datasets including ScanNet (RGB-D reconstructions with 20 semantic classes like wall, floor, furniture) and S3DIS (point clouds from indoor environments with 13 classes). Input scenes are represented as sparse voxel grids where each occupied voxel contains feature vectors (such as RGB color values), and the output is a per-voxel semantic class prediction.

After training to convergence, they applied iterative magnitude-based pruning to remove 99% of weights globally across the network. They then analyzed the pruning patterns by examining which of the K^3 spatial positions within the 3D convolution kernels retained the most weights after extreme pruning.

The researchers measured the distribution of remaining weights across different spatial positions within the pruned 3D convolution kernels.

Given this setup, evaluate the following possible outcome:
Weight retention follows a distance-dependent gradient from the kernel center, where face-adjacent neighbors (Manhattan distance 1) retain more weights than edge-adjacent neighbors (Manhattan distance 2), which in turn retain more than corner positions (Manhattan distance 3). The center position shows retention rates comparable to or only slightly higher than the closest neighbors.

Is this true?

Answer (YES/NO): NO